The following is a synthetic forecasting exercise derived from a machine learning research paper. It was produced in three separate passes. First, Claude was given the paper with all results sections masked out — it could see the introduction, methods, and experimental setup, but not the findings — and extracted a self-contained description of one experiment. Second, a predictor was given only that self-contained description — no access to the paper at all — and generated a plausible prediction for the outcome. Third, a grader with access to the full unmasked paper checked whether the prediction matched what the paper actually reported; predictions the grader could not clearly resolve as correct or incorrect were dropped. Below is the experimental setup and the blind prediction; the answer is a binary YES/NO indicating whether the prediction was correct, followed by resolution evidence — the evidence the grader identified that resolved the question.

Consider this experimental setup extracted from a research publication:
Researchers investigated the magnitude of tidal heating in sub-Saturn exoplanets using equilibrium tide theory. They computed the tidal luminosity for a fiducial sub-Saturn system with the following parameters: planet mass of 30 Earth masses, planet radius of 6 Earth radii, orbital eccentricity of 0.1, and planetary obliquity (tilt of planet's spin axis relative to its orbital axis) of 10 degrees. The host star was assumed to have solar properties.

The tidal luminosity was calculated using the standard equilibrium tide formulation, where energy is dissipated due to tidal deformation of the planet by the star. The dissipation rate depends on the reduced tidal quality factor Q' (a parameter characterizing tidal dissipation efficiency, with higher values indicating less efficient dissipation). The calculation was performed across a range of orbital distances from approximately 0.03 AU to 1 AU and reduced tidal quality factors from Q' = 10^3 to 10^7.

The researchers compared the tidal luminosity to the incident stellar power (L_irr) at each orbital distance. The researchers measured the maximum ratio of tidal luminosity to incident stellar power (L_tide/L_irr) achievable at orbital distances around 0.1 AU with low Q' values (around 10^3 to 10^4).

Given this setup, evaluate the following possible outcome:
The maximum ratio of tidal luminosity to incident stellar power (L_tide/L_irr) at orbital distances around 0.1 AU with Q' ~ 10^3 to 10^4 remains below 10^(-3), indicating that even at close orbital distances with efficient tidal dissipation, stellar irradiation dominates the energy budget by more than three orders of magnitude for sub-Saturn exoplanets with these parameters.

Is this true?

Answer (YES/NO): NO